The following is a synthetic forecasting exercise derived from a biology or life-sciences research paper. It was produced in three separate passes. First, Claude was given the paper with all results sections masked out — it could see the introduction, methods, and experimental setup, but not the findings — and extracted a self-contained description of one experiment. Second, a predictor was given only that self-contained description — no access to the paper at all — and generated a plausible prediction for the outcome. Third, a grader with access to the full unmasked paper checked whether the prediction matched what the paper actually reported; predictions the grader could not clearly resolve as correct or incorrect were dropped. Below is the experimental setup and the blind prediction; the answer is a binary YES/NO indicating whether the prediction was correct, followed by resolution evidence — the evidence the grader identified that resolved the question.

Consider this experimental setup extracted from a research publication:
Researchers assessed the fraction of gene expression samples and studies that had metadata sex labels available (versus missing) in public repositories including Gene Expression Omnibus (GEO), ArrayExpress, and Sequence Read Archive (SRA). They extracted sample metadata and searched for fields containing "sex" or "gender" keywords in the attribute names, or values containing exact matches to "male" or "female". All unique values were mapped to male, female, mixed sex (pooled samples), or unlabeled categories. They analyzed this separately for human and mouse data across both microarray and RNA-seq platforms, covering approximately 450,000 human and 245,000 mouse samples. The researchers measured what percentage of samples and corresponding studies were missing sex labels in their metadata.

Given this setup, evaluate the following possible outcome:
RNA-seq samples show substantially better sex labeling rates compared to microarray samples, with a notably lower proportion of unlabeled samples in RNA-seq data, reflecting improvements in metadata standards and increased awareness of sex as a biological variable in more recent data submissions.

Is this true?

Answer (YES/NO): NO